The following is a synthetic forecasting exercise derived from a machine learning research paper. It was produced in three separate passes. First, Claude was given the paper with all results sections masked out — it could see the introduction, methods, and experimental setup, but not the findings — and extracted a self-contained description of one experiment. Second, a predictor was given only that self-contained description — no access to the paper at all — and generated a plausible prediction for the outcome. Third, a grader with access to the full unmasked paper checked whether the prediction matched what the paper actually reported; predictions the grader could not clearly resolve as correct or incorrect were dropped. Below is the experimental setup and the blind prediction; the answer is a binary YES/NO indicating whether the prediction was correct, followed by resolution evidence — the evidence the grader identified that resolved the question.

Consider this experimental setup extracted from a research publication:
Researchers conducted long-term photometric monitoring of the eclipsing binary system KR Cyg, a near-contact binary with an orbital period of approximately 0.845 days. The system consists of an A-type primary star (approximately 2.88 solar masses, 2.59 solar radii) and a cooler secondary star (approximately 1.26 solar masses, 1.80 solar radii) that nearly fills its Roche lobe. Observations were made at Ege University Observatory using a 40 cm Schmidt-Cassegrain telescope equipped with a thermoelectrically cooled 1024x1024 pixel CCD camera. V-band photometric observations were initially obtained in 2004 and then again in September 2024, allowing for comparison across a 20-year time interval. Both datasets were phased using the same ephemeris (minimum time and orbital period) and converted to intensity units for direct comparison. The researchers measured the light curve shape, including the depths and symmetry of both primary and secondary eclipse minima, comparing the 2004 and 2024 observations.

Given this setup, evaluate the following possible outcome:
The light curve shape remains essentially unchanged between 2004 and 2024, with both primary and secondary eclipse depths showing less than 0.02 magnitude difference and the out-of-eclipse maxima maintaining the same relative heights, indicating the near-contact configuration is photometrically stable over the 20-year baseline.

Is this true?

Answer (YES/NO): YES